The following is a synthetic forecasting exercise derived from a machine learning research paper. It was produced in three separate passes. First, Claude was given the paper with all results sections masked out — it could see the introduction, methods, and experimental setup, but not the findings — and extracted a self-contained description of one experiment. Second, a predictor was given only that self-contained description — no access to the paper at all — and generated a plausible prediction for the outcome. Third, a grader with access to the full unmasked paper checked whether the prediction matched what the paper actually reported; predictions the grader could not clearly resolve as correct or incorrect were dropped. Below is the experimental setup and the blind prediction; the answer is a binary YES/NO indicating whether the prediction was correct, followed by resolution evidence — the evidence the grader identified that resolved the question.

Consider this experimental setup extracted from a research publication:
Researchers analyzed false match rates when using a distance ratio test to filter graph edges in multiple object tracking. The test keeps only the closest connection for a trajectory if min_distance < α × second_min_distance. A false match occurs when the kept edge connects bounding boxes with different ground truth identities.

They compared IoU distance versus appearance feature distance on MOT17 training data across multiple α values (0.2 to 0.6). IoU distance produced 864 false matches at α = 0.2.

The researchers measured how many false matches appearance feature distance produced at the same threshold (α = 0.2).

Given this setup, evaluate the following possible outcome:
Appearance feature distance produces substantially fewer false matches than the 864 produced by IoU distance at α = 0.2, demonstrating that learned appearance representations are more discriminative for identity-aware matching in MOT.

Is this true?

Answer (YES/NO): YES